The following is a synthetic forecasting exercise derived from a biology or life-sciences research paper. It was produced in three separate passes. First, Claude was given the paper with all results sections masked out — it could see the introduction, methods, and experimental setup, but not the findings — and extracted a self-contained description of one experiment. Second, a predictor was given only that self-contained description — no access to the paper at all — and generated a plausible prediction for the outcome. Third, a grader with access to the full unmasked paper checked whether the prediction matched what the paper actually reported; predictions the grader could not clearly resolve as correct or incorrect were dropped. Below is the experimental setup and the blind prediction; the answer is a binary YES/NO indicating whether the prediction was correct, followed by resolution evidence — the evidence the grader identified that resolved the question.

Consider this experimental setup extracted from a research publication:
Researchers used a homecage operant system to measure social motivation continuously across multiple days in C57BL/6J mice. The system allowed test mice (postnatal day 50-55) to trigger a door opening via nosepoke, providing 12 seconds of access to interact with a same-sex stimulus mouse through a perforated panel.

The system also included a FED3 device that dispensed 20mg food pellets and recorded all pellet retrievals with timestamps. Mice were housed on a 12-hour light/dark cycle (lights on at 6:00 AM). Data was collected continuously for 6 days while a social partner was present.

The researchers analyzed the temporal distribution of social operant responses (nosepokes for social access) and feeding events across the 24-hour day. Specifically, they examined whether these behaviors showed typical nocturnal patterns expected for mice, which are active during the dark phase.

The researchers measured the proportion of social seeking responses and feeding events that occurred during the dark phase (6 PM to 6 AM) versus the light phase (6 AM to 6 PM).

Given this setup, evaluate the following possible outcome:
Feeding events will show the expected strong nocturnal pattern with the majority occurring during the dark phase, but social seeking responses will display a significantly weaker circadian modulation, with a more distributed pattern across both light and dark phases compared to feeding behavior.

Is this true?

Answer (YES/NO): NO